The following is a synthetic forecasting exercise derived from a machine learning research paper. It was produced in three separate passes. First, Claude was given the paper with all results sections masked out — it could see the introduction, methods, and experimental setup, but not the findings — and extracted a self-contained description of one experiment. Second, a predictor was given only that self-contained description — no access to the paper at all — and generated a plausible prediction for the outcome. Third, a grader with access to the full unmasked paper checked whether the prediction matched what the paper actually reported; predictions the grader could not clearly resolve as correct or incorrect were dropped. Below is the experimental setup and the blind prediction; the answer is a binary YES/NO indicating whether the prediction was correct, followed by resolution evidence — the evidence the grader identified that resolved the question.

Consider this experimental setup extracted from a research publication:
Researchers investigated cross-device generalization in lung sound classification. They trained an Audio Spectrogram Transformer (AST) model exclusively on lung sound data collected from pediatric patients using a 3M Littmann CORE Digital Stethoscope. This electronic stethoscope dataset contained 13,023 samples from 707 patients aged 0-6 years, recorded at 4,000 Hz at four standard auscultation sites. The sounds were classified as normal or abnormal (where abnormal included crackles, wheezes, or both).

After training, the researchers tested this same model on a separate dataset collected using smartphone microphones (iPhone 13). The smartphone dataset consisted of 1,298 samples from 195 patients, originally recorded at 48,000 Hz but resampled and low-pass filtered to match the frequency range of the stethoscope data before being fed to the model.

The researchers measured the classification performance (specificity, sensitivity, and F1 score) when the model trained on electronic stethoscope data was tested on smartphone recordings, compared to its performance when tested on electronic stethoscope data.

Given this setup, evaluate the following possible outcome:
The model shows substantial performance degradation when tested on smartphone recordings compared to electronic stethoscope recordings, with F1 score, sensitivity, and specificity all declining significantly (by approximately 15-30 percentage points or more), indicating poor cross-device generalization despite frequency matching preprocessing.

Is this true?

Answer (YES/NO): NO